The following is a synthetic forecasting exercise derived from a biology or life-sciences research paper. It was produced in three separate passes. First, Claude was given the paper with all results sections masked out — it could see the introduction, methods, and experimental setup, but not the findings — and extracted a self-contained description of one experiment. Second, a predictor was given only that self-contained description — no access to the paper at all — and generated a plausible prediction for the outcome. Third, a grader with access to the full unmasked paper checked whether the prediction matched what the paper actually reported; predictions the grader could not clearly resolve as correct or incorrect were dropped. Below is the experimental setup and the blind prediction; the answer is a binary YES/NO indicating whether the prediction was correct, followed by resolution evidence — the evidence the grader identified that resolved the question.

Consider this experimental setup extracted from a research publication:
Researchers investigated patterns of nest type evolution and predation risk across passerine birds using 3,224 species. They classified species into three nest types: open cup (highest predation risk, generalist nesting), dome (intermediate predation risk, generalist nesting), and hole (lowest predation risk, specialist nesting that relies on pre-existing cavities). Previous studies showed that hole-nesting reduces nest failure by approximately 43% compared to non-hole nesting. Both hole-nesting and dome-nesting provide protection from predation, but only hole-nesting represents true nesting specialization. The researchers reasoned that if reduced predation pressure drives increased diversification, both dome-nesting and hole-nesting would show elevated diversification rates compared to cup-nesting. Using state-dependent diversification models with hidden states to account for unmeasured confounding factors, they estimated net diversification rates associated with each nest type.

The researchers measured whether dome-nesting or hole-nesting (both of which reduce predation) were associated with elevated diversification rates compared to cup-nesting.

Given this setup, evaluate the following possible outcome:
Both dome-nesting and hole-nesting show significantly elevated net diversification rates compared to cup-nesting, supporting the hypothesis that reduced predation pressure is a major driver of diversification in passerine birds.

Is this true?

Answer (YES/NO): NO